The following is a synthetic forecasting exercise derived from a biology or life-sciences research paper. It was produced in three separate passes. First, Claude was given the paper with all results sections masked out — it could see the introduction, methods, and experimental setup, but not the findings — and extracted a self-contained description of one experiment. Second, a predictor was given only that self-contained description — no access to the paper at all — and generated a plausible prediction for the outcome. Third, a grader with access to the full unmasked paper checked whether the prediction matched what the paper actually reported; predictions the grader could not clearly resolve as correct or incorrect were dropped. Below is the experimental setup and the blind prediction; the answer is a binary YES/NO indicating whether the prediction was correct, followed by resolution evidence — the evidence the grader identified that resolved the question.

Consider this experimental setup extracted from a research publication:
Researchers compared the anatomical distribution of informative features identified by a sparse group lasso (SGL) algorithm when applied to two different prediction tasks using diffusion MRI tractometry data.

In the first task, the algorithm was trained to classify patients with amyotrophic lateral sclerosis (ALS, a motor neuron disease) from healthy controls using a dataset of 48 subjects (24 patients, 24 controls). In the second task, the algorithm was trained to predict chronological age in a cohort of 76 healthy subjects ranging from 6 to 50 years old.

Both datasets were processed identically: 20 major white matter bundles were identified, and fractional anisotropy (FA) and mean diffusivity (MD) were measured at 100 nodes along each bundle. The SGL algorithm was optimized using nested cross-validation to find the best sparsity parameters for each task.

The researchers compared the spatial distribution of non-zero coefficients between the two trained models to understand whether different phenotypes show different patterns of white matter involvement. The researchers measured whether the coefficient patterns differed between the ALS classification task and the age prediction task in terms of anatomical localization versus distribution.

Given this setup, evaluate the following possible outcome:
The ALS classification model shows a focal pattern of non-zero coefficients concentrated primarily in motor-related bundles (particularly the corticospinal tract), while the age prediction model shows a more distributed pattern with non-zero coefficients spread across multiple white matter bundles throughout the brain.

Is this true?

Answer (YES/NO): YES